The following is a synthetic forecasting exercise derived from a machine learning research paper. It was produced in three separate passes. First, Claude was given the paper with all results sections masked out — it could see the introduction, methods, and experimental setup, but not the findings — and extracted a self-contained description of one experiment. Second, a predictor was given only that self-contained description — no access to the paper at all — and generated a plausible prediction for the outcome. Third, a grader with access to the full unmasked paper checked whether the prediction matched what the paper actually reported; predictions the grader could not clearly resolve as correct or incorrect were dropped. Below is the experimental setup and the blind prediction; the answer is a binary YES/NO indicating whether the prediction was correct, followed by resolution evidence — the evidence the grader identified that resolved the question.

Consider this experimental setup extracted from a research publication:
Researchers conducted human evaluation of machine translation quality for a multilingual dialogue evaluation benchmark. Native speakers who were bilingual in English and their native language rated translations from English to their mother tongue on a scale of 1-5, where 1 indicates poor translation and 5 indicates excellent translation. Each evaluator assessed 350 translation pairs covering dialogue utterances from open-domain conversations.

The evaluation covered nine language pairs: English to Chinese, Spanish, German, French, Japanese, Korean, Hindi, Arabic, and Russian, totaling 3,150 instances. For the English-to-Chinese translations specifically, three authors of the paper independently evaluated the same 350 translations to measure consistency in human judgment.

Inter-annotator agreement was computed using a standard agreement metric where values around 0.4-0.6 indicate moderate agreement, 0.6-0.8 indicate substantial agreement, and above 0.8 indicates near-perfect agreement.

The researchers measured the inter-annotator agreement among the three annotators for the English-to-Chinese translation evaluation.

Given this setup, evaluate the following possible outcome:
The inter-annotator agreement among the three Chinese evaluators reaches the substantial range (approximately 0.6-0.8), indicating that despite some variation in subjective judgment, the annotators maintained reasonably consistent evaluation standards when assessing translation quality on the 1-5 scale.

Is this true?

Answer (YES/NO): NO